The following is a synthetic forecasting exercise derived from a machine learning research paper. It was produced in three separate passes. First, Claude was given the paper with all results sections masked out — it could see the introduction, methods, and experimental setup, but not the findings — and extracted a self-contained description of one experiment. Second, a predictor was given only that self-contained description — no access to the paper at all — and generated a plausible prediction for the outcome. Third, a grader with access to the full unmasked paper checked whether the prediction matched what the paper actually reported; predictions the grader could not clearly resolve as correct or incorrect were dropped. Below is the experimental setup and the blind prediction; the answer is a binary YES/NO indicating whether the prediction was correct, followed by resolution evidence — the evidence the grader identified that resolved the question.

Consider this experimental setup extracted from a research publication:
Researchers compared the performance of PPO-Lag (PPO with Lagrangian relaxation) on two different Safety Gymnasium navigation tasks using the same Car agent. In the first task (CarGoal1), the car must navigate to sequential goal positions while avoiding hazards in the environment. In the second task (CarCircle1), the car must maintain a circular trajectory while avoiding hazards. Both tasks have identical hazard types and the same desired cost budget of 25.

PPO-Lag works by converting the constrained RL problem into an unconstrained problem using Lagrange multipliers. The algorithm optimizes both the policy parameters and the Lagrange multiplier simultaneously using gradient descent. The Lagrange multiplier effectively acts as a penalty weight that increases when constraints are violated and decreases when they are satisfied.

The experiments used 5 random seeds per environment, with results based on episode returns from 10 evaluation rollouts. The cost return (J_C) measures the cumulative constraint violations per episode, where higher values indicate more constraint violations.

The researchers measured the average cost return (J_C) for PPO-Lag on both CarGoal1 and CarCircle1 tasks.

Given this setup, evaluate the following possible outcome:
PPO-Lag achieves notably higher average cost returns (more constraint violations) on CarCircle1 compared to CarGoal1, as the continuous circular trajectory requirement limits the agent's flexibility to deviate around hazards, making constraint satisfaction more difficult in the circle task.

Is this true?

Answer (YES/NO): YES